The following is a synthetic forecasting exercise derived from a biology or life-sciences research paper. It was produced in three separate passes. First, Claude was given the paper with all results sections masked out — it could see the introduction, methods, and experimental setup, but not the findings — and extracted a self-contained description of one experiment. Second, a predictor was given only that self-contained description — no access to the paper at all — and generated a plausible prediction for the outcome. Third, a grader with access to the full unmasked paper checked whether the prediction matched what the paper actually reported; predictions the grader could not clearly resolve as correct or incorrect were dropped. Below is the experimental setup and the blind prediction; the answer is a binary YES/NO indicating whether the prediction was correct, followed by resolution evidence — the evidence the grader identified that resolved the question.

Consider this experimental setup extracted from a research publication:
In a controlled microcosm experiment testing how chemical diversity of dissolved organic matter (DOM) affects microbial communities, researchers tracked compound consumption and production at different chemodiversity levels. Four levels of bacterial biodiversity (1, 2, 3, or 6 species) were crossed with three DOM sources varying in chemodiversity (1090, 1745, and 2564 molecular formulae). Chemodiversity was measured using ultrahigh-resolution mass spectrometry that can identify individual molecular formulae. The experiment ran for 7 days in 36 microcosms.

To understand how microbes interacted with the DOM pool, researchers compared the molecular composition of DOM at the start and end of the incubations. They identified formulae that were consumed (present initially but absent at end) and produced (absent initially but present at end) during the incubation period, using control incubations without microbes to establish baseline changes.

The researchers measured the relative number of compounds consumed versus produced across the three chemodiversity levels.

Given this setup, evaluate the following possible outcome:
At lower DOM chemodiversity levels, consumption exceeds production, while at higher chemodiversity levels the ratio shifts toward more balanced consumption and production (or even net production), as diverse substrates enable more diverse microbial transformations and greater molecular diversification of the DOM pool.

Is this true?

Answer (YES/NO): NO